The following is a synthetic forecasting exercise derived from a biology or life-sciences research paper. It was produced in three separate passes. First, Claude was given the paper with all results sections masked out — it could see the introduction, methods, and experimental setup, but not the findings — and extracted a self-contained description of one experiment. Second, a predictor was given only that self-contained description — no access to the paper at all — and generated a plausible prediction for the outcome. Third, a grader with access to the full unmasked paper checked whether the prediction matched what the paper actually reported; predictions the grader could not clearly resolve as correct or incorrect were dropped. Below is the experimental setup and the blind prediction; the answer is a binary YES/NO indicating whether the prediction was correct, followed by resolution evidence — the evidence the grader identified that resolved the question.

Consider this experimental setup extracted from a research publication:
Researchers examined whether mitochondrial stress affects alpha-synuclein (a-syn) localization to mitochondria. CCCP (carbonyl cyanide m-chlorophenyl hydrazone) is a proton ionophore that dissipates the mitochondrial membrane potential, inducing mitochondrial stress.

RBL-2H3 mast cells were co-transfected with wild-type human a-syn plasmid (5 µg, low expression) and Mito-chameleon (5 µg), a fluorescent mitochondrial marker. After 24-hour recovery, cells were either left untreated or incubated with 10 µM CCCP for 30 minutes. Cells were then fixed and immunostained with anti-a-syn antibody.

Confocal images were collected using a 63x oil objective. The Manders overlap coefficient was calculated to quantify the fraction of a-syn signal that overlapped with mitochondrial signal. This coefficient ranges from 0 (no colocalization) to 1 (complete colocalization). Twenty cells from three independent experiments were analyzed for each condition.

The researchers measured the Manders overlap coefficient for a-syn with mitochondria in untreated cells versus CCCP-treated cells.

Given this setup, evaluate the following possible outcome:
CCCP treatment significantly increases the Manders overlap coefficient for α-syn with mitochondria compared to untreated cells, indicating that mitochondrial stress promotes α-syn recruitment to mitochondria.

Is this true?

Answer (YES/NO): YES